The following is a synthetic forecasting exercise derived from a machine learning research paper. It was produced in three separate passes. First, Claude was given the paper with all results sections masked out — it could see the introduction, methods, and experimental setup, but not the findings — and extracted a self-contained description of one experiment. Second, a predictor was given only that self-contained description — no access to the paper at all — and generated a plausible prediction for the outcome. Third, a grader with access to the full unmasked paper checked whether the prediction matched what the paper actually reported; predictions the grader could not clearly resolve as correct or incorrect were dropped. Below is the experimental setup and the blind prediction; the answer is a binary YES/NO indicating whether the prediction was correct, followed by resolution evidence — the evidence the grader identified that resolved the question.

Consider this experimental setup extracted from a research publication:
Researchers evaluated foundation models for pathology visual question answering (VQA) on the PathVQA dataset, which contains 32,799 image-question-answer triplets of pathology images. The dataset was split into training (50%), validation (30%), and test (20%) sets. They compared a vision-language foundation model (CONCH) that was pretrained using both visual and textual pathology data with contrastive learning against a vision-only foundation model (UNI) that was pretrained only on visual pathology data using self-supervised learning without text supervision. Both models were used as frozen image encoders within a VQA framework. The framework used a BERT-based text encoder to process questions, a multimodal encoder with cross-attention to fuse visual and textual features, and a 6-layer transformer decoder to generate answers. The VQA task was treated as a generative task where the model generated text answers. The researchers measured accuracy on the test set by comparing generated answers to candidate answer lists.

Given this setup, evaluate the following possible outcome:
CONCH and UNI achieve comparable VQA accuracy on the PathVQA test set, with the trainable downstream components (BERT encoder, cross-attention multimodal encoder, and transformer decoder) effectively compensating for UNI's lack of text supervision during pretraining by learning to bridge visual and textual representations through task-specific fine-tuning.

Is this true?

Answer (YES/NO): NO